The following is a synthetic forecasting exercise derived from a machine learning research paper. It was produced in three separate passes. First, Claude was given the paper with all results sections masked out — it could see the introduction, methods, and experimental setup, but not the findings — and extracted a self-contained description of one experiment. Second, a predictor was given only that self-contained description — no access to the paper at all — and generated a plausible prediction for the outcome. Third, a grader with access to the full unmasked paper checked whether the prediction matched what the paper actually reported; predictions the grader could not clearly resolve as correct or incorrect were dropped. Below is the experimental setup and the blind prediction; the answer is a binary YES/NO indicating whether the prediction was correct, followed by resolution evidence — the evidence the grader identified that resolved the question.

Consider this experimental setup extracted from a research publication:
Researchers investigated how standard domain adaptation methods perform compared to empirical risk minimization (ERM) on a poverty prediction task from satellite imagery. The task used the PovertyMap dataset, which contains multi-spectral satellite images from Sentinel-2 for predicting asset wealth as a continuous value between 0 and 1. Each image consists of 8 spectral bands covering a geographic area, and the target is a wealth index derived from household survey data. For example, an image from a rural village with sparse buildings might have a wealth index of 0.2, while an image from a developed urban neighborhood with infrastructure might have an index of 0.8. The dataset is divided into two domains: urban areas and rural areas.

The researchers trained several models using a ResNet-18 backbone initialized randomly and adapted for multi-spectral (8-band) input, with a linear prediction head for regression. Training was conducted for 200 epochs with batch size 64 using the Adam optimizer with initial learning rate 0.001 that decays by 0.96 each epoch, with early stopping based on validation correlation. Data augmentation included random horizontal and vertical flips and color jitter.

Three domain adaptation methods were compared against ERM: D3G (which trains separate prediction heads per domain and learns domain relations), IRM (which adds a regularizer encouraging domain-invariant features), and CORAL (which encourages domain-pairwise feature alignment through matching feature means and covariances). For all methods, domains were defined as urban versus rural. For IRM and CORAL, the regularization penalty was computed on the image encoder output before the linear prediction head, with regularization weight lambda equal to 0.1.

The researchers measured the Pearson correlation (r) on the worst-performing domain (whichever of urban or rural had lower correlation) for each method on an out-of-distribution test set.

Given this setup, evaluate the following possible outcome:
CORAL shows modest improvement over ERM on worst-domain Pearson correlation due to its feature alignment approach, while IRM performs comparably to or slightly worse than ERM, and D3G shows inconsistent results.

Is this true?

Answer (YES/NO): NO